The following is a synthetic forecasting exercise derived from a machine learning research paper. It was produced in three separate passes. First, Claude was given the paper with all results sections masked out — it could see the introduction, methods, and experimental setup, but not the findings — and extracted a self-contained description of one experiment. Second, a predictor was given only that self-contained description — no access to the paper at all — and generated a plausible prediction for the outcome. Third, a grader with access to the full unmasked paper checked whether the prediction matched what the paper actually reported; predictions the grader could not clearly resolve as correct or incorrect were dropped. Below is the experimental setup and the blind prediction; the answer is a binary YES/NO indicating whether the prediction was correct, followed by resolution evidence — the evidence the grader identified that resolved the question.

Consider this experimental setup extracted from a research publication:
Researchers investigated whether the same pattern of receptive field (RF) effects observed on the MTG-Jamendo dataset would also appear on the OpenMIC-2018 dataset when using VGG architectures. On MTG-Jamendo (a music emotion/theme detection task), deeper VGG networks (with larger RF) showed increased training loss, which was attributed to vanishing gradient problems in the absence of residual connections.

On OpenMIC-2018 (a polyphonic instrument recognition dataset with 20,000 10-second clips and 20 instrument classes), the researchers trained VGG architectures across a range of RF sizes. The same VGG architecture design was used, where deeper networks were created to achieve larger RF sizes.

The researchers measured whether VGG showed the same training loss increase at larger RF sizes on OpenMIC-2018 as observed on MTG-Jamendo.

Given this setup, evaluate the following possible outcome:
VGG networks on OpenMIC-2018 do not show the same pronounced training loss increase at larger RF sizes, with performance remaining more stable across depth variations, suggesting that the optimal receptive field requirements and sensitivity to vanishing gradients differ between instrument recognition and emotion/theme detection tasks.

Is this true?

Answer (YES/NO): YES